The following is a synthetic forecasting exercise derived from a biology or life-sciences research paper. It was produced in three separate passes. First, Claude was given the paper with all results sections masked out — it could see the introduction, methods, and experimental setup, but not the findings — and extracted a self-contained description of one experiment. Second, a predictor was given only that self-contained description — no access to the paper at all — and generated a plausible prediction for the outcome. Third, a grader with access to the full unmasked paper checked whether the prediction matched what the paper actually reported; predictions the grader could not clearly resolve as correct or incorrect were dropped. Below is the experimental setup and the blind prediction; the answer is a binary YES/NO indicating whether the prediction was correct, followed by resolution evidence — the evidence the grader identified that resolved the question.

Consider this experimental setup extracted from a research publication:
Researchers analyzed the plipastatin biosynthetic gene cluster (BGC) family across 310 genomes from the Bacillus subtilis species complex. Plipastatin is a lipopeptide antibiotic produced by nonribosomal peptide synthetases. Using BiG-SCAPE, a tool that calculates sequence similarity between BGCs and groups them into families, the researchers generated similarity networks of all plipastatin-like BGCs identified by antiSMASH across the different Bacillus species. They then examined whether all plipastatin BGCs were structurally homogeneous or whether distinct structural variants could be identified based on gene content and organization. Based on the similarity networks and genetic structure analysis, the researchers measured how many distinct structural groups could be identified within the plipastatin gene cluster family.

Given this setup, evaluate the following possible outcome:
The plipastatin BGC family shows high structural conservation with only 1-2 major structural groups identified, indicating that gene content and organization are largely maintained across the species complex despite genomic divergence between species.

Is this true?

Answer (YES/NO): NO